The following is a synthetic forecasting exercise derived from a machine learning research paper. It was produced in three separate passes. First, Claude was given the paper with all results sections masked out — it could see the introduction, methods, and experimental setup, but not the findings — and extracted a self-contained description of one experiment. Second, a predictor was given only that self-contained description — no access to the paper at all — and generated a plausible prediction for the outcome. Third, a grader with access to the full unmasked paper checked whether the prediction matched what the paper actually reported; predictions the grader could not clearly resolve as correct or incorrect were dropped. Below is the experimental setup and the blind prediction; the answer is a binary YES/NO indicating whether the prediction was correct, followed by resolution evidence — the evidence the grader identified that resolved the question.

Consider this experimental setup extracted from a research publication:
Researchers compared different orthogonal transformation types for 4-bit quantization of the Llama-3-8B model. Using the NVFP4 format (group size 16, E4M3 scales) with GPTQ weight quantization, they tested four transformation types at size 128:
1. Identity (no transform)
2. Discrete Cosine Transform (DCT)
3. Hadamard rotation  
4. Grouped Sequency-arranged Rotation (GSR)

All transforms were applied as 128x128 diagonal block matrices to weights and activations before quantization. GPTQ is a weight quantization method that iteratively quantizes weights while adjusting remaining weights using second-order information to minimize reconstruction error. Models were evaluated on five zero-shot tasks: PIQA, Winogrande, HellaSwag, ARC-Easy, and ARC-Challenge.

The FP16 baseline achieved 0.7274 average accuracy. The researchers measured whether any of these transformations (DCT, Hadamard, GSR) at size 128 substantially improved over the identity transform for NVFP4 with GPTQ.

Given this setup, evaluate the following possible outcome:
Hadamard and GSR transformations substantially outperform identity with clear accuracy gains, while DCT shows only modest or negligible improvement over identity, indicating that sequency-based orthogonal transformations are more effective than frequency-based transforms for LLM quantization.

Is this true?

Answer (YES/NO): NO